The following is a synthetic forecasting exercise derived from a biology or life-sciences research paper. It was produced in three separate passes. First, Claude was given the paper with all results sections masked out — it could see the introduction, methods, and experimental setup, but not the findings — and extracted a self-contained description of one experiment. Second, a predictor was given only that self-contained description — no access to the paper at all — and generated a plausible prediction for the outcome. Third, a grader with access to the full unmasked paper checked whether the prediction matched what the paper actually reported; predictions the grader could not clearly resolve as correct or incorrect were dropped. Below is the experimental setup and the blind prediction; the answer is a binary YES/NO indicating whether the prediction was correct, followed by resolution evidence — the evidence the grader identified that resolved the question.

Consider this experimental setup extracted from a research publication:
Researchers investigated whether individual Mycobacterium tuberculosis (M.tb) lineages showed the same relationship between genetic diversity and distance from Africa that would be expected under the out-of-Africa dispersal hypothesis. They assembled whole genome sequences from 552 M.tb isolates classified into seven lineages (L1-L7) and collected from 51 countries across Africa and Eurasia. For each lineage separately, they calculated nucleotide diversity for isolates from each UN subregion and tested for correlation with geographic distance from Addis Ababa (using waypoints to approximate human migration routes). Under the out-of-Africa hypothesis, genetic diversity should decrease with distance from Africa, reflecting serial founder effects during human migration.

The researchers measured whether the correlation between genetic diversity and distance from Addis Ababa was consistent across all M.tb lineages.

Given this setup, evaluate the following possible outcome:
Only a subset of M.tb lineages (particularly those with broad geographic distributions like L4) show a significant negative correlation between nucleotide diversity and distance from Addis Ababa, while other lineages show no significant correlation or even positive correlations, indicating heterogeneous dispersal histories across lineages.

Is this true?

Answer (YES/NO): NO